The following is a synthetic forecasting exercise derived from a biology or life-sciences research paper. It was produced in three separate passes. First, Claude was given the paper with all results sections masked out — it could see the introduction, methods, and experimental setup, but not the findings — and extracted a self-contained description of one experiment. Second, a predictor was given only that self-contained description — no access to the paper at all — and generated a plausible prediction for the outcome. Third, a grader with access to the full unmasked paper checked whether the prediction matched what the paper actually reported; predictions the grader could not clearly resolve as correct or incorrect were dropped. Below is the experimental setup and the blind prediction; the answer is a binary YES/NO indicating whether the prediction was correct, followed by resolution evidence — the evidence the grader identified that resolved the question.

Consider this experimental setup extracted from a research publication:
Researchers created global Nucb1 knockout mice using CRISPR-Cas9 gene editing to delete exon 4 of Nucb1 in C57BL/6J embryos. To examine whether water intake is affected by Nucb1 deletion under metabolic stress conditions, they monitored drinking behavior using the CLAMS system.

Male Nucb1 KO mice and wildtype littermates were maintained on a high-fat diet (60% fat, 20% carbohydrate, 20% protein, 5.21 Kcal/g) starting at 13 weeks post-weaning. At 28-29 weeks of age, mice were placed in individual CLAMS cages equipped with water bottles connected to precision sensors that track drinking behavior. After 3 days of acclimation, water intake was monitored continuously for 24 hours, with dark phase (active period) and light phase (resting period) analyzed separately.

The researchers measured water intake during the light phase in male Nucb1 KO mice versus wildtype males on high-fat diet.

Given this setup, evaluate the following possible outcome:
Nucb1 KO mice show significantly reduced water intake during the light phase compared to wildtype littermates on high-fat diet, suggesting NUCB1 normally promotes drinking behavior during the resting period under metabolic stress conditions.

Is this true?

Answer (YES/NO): NO